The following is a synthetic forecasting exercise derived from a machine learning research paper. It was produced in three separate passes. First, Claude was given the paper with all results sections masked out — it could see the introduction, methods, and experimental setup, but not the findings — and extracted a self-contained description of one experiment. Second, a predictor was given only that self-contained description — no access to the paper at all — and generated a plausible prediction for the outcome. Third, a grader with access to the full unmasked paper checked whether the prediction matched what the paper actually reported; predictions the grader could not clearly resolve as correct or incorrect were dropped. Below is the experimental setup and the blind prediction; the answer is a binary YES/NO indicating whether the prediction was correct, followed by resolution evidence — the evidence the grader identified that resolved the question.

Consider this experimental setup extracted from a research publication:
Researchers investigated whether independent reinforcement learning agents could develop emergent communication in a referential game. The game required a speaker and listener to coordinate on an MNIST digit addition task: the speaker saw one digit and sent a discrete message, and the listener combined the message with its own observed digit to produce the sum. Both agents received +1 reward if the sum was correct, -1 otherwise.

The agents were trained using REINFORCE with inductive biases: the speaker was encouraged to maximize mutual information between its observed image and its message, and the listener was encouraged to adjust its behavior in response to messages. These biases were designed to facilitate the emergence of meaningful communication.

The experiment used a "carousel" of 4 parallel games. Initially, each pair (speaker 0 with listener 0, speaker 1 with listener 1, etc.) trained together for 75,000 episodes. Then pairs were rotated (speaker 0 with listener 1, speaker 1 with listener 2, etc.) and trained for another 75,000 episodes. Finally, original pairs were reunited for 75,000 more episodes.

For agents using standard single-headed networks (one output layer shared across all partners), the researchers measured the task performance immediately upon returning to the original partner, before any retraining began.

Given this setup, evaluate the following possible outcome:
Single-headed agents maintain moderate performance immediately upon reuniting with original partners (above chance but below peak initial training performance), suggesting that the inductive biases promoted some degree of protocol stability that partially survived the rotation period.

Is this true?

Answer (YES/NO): NO